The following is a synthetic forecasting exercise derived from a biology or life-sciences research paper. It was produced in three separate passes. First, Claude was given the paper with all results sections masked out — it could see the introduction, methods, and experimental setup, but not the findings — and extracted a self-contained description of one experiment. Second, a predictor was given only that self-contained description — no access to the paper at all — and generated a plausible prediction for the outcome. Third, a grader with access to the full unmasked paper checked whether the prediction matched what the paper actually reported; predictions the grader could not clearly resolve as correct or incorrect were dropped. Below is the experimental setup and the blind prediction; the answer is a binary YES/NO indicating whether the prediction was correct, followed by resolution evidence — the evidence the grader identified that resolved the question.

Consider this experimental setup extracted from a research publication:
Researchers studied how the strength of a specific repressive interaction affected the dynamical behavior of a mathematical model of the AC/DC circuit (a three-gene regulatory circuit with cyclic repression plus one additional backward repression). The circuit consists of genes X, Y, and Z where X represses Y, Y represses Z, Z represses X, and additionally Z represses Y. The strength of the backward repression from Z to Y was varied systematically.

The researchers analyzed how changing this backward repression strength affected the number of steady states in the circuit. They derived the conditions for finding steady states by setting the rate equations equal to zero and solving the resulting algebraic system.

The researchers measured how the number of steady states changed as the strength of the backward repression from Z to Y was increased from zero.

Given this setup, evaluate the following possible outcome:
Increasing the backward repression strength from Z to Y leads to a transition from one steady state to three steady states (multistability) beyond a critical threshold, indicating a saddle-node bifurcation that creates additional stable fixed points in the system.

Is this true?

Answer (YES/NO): YES